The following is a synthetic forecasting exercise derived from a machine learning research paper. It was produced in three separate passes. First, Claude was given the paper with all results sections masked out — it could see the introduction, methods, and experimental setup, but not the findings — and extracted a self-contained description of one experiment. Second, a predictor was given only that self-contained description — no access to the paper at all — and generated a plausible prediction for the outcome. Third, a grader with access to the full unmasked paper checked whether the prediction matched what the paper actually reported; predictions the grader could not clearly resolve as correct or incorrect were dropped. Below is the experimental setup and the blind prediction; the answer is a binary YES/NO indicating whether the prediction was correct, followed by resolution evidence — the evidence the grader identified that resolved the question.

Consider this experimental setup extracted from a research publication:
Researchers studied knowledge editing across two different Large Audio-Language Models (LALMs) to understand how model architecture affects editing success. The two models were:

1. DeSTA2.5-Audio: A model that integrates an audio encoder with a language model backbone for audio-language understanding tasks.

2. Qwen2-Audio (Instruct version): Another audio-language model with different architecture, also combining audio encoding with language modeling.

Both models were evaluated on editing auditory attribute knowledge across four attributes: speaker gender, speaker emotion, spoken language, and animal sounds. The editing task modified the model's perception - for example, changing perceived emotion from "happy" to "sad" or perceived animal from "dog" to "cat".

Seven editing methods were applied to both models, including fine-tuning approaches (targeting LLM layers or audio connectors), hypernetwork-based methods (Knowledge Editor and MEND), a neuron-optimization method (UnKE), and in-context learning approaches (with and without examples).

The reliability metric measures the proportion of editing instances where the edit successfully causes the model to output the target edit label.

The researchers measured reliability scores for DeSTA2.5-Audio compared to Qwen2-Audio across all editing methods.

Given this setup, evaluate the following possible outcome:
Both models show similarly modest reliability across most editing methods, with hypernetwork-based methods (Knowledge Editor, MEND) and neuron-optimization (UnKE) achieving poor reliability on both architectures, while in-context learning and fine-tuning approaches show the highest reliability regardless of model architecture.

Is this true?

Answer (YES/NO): NO